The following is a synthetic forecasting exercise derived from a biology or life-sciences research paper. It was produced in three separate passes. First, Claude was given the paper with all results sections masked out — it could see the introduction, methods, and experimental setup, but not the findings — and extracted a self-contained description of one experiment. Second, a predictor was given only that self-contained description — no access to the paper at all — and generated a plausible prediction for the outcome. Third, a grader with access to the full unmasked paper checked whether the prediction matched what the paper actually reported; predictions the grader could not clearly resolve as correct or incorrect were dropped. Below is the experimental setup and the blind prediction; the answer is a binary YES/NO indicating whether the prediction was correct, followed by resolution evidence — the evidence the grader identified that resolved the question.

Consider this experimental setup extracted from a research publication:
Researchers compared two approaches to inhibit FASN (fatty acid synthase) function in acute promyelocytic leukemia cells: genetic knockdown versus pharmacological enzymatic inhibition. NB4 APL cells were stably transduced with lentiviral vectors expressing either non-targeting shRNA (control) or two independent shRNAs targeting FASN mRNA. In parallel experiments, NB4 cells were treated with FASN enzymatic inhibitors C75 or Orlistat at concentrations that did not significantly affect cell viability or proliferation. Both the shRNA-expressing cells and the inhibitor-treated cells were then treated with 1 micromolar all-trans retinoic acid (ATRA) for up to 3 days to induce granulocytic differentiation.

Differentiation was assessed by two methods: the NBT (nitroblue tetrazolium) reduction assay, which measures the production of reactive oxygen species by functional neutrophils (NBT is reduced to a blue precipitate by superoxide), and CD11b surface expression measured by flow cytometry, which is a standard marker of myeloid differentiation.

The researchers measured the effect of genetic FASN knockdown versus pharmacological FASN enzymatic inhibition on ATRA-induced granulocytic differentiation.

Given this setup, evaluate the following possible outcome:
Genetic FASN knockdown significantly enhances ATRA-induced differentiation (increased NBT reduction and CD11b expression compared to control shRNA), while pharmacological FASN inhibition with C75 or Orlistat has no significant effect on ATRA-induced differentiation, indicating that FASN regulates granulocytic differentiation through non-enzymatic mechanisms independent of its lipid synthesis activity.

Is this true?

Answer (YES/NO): YES